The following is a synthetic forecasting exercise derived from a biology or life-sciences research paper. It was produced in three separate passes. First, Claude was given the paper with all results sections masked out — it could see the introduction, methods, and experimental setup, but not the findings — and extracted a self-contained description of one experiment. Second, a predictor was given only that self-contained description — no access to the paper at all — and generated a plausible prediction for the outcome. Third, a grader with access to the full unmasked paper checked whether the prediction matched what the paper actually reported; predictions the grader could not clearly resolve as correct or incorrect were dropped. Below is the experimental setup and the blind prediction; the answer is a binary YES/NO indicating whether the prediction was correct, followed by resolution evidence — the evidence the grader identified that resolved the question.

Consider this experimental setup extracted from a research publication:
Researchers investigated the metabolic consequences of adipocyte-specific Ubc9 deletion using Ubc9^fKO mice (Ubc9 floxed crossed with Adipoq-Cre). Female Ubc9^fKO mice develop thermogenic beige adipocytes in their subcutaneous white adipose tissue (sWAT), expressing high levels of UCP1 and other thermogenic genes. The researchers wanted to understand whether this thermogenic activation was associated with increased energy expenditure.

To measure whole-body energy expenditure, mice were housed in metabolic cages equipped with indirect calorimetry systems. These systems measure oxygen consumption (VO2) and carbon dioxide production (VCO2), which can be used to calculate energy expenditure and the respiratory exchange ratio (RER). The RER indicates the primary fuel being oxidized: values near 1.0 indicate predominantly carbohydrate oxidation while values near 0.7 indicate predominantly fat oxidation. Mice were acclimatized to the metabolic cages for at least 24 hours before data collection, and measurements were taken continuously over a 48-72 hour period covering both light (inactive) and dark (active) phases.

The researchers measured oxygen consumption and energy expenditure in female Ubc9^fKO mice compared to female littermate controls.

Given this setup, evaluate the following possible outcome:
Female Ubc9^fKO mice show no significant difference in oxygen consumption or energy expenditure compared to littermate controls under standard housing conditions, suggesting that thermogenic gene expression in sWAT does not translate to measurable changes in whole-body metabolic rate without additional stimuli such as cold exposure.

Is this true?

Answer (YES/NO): NO